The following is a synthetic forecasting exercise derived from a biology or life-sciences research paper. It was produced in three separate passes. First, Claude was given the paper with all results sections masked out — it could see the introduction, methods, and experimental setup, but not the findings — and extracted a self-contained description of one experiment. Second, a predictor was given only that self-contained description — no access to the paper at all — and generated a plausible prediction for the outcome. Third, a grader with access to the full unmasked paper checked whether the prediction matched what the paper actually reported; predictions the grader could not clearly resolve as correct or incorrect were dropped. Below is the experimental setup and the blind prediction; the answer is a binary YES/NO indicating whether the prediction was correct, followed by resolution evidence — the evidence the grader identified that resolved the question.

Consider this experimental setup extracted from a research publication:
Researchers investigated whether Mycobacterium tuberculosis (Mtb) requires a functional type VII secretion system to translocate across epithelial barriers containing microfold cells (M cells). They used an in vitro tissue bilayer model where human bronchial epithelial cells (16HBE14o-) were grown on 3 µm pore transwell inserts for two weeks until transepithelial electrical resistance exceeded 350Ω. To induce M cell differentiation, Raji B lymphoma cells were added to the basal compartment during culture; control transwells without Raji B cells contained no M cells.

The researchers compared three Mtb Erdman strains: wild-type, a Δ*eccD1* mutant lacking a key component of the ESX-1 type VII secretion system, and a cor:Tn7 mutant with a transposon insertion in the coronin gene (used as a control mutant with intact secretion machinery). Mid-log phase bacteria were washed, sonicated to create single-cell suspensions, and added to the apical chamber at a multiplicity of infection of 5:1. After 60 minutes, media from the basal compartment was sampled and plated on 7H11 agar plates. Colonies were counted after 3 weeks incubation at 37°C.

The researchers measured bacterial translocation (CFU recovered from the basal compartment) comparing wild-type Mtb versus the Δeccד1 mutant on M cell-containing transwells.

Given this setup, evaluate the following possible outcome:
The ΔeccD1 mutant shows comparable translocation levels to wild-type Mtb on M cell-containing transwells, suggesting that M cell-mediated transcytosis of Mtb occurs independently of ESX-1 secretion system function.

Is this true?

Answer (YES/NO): NO